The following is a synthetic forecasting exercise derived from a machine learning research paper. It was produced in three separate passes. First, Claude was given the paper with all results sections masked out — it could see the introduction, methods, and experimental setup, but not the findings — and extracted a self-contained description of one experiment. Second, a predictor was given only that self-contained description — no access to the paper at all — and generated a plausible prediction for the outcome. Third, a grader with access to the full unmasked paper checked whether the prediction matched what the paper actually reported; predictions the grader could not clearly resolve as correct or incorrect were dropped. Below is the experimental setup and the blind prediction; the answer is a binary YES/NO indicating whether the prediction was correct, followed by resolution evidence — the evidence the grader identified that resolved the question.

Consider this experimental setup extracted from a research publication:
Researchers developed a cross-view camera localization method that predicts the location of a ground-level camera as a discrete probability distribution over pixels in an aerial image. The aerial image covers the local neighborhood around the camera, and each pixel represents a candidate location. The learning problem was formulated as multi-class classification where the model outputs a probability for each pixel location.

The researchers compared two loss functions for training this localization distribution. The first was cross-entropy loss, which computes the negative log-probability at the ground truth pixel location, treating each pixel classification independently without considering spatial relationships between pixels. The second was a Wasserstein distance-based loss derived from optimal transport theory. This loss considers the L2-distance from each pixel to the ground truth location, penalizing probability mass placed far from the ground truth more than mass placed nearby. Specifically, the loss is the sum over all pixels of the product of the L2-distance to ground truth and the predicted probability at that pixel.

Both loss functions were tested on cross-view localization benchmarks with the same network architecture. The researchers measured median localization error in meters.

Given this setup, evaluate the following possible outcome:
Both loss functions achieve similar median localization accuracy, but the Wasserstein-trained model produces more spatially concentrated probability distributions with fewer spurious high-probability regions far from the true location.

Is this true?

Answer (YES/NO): NO